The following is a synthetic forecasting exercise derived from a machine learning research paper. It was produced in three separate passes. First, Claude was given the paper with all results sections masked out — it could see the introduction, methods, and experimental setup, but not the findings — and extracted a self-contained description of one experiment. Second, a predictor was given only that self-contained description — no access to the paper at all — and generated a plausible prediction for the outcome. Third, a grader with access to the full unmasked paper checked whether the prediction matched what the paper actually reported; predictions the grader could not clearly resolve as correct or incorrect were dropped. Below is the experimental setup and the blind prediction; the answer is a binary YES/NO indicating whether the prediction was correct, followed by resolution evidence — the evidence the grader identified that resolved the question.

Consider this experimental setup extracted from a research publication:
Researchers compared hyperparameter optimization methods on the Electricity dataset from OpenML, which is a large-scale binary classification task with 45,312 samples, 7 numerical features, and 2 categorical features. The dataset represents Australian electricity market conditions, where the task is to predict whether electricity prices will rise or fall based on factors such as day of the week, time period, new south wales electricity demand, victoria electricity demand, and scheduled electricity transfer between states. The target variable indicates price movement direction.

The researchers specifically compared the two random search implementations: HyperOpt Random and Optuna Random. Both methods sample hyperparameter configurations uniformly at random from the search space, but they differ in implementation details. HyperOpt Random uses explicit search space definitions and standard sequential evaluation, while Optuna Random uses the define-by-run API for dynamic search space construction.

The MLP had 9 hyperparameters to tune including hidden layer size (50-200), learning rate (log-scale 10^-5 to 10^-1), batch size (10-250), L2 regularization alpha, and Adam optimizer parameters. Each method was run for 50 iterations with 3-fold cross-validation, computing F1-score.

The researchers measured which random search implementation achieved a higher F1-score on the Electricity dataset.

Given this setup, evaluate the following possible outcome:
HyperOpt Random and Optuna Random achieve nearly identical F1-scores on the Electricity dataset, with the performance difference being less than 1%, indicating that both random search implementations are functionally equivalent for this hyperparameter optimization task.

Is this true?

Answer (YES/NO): NO